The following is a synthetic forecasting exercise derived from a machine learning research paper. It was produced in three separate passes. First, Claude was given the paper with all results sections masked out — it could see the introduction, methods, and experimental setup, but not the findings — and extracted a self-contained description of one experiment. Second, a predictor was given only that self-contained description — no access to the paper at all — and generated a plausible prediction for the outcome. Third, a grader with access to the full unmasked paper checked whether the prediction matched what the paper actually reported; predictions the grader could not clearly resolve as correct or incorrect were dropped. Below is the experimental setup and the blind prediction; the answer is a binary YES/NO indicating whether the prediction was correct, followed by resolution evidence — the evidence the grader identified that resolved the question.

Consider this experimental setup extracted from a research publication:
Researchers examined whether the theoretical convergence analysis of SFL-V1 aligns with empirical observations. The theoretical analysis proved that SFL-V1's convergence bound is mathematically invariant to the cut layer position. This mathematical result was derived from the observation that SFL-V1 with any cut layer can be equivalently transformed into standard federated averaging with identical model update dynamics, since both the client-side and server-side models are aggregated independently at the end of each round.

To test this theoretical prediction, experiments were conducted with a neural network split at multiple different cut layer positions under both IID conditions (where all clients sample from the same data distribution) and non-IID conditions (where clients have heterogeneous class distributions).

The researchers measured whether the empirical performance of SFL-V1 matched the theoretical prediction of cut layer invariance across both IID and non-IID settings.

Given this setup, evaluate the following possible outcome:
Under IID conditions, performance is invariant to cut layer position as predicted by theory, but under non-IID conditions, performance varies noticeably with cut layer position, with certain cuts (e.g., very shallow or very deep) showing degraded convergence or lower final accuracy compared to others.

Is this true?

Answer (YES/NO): NO